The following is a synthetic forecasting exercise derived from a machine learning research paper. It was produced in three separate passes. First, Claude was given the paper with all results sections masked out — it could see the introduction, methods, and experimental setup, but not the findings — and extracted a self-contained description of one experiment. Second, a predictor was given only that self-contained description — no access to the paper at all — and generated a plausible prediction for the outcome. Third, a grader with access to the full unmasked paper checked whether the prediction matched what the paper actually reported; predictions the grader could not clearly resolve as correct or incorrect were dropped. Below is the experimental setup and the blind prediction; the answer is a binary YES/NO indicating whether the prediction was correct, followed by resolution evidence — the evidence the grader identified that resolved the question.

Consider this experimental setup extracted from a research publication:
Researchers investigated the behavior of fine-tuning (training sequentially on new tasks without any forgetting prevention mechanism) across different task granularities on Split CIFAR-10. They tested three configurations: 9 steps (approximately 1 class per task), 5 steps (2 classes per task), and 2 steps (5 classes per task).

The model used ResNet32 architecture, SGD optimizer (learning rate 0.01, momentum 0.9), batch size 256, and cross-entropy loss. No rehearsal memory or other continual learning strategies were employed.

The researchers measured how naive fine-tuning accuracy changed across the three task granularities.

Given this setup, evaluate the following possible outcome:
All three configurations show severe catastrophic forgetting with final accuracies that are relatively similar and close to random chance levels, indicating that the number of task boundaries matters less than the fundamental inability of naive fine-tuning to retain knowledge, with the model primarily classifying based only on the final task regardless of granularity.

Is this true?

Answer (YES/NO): NO